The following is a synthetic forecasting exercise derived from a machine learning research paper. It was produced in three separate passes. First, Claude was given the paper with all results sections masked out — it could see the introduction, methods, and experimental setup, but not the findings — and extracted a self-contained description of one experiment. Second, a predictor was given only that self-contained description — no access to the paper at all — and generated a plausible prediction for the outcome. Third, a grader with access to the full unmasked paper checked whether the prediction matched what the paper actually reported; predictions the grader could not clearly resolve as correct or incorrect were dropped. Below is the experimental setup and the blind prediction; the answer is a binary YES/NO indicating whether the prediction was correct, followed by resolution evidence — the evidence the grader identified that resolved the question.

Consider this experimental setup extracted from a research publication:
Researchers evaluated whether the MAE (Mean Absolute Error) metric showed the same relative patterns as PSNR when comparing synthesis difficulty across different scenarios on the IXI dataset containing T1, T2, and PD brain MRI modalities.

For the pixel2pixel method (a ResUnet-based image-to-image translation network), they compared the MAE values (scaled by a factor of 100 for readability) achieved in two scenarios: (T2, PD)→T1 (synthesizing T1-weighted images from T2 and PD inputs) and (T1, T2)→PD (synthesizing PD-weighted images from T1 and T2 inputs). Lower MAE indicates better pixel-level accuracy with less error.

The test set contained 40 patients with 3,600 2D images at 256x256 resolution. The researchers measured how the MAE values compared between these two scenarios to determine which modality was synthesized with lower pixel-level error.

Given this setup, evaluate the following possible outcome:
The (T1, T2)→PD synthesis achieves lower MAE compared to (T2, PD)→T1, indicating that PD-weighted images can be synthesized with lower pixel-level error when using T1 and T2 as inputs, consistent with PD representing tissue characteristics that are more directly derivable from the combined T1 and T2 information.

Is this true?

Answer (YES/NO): YES